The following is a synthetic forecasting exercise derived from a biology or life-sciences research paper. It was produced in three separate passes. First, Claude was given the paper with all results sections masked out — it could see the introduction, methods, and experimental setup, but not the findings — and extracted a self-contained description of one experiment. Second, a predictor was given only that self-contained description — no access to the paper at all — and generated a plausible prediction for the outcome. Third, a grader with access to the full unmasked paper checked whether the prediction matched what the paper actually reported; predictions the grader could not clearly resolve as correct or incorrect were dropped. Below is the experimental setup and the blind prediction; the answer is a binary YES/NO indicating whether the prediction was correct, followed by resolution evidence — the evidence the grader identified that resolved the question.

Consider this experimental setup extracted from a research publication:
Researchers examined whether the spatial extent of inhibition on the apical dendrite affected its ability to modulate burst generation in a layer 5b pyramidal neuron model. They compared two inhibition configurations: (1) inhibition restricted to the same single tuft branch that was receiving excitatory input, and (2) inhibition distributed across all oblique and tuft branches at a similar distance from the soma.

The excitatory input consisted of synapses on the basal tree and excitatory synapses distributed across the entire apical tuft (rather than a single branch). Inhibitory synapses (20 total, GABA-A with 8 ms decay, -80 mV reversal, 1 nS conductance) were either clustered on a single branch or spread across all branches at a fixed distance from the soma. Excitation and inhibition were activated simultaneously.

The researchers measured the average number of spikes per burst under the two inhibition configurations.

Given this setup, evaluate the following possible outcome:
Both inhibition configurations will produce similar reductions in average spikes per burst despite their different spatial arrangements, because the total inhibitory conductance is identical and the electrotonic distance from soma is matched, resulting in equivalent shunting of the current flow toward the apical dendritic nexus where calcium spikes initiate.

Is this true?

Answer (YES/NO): YES